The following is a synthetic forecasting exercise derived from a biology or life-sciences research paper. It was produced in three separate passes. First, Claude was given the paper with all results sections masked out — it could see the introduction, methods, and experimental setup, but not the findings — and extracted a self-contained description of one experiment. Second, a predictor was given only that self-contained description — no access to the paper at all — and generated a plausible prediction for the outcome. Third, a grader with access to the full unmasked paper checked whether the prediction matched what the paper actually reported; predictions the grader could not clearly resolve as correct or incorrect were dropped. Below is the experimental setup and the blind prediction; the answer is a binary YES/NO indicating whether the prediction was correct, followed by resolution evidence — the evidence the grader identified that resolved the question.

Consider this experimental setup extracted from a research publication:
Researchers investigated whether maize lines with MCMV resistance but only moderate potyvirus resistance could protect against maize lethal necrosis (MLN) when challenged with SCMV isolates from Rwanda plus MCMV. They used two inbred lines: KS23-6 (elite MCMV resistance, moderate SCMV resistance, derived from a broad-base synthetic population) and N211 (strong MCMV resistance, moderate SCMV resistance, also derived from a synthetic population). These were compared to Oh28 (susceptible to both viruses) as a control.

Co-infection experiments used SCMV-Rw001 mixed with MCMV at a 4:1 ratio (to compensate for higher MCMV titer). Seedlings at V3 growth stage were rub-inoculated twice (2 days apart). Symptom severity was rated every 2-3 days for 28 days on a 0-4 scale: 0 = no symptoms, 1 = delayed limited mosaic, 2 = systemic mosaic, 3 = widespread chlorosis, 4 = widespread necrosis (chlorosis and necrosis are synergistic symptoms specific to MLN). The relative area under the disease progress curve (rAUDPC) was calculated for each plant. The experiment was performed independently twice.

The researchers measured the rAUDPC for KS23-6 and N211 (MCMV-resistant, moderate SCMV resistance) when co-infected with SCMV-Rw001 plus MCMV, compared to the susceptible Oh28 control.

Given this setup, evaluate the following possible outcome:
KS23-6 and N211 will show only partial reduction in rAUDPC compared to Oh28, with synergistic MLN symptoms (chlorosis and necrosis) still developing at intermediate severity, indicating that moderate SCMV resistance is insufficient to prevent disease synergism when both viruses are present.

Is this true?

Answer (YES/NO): YES